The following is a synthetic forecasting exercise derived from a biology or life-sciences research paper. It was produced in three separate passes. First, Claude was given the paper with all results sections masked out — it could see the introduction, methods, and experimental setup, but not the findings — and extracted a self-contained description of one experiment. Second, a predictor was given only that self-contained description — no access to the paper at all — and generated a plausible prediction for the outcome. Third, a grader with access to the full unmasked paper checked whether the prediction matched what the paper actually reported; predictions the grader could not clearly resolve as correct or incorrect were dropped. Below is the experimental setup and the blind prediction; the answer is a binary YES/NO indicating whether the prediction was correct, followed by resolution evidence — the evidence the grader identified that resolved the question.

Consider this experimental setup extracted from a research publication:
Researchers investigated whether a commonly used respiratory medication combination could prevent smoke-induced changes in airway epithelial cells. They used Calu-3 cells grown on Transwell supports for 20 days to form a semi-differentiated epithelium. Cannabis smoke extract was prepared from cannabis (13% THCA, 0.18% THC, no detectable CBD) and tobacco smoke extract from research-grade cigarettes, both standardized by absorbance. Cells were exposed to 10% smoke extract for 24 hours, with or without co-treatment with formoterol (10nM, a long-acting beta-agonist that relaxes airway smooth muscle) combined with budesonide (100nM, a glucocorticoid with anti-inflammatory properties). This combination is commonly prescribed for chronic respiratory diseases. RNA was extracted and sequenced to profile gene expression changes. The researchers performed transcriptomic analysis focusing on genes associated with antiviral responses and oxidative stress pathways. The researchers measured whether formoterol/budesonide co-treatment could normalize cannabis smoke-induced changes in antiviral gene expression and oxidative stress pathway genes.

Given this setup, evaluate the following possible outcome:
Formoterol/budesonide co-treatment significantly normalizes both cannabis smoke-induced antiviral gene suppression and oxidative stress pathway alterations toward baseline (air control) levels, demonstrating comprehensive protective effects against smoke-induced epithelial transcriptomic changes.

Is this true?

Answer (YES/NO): NO